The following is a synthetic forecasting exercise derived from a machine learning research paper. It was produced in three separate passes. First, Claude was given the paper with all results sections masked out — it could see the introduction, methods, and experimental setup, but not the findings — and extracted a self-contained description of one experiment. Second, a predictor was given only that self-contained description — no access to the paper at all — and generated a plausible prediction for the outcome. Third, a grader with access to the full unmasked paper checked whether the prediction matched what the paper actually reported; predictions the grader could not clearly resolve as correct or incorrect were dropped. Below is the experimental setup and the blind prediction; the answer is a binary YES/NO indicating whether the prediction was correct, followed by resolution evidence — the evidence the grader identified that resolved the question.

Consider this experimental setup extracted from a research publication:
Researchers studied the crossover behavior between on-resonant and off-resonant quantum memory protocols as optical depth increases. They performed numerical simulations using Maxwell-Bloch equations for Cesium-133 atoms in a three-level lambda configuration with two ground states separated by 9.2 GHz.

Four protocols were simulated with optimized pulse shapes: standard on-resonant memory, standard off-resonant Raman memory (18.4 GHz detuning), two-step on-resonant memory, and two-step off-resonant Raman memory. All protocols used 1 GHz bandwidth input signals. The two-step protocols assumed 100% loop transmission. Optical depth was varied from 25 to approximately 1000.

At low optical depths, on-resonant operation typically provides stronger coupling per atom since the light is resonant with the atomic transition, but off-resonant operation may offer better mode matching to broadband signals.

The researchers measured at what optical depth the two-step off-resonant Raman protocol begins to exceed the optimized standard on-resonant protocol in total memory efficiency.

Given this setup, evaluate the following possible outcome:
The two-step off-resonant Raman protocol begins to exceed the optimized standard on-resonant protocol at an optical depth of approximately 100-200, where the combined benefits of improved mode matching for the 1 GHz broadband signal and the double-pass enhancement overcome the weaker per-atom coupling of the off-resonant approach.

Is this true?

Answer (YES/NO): NO